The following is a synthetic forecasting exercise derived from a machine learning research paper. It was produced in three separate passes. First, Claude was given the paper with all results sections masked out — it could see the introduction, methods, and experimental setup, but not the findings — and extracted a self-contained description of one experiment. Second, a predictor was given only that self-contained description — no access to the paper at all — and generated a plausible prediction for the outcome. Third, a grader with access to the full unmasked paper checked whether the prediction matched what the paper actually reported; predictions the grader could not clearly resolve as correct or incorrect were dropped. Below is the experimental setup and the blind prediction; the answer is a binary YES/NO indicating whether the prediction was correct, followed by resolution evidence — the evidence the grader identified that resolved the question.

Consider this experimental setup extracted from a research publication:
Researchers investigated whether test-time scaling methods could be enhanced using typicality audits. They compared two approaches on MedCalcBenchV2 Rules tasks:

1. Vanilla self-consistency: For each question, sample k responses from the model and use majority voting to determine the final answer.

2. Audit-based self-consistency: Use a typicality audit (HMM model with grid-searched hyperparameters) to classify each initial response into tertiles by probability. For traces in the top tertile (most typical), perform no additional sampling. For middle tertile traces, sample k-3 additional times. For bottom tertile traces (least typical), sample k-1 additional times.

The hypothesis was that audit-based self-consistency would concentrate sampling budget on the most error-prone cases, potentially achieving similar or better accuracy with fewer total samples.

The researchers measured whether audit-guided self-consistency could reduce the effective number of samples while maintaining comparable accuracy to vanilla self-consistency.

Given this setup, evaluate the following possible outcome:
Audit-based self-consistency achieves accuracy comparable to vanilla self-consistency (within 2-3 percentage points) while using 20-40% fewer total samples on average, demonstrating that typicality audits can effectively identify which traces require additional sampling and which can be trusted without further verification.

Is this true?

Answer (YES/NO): NO